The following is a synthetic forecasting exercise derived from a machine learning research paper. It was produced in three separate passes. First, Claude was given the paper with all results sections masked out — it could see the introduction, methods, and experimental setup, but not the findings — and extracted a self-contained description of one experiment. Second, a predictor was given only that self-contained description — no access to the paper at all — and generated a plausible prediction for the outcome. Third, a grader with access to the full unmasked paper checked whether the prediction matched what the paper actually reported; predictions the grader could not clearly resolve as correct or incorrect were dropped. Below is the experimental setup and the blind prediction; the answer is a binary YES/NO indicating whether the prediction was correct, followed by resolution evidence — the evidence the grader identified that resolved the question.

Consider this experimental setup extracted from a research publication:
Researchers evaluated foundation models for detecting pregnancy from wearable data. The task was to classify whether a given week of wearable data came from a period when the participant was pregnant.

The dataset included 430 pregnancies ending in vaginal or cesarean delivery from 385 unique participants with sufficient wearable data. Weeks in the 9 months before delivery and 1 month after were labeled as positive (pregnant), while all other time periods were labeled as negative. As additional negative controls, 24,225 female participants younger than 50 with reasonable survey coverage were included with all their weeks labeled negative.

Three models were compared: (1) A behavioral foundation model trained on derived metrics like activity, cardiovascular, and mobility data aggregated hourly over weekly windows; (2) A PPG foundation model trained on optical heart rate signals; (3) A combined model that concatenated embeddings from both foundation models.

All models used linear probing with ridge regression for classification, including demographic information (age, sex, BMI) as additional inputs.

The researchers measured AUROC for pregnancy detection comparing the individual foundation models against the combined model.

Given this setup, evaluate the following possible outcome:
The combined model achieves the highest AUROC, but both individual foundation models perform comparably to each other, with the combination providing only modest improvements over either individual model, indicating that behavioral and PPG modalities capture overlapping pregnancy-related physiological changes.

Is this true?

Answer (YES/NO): NO